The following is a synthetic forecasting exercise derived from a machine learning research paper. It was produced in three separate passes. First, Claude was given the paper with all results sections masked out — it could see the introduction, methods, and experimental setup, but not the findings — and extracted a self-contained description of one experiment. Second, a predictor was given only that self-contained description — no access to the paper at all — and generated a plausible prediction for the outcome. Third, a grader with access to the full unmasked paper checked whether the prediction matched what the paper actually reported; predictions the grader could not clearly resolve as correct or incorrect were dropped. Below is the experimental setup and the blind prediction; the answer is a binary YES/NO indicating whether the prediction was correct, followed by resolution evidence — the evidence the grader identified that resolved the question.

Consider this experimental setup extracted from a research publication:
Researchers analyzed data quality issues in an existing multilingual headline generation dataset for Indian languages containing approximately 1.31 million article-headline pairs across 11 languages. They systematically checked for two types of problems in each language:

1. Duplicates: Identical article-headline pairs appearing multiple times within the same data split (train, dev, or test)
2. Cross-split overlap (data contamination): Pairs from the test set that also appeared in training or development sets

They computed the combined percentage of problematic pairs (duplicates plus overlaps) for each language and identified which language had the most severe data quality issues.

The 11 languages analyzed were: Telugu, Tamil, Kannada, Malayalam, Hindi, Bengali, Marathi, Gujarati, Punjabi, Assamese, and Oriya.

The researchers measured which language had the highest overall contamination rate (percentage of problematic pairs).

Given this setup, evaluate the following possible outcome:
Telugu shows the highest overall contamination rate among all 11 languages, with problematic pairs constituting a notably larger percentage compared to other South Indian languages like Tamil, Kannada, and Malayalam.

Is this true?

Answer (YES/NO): NO